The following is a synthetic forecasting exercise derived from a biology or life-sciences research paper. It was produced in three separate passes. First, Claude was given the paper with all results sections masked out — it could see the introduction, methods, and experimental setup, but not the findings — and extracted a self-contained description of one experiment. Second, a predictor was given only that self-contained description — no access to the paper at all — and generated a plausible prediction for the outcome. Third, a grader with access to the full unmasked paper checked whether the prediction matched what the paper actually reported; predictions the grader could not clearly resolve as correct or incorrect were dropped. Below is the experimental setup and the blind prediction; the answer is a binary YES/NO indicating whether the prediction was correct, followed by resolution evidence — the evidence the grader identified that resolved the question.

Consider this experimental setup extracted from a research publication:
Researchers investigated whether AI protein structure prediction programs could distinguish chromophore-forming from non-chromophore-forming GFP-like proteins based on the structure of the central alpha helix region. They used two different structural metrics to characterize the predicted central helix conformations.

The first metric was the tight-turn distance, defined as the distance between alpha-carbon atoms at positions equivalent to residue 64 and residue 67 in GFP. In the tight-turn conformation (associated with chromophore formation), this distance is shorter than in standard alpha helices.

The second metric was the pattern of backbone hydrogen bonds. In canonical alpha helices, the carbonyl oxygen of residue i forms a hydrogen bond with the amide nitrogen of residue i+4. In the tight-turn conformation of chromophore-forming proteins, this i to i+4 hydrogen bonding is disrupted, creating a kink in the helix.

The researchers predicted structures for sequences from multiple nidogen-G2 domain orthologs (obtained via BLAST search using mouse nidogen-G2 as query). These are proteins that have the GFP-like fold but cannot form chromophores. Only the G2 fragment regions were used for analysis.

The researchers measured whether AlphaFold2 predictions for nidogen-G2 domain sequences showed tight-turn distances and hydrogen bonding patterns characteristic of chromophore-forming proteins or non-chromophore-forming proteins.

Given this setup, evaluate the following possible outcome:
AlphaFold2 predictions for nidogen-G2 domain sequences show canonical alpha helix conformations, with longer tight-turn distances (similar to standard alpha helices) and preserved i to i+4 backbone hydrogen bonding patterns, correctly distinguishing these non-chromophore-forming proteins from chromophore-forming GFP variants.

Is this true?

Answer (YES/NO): YES